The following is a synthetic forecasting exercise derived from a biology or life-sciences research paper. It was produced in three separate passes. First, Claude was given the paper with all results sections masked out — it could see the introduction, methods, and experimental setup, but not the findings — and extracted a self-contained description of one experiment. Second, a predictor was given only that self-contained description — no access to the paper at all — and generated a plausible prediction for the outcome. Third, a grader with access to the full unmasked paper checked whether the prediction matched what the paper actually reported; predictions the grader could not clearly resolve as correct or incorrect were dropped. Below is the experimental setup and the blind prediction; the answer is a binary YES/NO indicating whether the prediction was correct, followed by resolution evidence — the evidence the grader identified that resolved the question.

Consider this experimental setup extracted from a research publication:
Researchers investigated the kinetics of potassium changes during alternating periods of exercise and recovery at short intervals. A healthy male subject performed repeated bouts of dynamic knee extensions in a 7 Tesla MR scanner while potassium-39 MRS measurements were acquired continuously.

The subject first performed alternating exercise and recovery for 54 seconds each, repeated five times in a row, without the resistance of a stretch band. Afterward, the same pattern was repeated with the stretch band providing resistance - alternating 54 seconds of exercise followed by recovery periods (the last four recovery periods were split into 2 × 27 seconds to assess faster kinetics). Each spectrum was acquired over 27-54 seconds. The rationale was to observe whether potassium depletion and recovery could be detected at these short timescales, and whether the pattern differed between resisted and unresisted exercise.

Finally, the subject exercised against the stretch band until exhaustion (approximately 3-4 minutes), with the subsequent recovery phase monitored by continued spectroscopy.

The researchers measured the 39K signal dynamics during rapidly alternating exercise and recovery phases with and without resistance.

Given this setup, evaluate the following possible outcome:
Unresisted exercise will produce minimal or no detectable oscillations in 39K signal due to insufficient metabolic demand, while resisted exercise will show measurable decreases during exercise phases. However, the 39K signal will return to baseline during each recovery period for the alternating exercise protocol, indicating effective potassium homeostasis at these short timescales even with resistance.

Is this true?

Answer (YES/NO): YES